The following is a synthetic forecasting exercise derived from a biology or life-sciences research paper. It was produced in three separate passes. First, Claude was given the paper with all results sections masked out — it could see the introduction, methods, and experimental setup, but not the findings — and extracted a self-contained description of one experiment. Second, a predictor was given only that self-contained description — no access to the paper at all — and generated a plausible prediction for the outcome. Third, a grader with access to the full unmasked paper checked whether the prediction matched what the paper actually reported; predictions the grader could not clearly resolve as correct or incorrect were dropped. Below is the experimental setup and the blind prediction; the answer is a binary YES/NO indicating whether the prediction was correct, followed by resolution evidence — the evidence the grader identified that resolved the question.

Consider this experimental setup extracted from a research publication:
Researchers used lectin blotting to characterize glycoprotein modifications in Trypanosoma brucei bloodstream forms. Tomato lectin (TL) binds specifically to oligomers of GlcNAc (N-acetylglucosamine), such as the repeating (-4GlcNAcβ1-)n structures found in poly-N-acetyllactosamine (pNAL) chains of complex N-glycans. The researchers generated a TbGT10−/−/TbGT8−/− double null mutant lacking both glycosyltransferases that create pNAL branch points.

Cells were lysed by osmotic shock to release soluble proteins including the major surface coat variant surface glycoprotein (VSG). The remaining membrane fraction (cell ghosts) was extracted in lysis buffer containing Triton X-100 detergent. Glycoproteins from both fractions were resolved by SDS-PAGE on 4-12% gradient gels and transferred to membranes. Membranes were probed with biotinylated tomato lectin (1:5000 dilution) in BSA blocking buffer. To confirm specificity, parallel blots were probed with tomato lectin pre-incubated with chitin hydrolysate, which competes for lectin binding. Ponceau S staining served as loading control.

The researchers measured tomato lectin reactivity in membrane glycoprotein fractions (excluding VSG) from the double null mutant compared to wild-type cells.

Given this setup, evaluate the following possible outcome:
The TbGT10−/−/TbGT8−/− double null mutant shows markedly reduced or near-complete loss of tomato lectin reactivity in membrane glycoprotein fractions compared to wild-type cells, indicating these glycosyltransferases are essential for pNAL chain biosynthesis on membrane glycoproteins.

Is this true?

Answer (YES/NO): NO